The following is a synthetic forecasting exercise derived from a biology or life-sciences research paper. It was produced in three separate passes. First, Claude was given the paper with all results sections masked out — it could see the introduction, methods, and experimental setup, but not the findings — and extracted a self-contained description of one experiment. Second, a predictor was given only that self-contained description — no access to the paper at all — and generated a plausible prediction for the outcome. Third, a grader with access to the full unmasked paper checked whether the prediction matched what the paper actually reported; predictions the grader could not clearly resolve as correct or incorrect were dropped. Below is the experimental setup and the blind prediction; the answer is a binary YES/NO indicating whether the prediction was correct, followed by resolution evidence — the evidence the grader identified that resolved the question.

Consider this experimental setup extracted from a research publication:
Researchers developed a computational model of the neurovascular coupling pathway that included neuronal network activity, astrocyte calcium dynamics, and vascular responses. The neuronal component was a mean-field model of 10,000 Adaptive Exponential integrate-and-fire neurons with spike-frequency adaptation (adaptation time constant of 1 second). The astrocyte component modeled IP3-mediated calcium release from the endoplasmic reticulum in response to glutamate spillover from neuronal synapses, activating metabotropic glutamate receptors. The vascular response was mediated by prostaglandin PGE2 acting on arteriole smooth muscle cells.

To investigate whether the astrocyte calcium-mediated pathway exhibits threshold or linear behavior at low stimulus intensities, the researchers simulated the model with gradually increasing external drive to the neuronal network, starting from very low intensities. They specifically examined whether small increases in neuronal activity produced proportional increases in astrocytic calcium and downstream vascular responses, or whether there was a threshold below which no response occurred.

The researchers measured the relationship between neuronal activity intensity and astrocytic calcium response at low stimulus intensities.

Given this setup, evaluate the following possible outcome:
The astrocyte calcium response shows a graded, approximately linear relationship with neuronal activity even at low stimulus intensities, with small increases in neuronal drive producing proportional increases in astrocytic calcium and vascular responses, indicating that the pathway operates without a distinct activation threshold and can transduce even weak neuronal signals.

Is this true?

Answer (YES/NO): NO